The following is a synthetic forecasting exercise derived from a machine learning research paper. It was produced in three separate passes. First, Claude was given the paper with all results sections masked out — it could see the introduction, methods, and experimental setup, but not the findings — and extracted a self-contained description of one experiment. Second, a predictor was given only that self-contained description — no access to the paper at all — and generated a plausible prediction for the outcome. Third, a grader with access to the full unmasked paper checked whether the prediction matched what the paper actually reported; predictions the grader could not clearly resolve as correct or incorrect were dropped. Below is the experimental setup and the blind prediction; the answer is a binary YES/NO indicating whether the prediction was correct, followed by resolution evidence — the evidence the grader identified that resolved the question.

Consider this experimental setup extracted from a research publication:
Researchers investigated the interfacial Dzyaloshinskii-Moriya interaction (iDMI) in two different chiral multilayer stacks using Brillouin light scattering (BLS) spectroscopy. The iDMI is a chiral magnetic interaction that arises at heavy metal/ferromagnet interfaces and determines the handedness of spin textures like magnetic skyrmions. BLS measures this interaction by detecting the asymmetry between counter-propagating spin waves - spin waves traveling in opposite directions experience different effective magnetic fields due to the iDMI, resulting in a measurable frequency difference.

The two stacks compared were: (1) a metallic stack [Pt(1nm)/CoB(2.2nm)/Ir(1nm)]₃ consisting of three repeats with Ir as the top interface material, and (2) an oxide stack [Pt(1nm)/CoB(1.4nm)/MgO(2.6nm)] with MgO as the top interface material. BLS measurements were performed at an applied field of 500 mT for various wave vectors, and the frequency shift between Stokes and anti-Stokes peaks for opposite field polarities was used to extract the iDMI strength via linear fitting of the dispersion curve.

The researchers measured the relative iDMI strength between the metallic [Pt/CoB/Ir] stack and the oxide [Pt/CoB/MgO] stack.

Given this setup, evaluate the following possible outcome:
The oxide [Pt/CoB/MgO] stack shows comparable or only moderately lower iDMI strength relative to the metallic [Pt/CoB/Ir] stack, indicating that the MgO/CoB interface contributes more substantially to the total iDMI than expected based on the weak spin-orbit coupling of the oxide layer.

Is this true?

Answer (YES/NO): NO